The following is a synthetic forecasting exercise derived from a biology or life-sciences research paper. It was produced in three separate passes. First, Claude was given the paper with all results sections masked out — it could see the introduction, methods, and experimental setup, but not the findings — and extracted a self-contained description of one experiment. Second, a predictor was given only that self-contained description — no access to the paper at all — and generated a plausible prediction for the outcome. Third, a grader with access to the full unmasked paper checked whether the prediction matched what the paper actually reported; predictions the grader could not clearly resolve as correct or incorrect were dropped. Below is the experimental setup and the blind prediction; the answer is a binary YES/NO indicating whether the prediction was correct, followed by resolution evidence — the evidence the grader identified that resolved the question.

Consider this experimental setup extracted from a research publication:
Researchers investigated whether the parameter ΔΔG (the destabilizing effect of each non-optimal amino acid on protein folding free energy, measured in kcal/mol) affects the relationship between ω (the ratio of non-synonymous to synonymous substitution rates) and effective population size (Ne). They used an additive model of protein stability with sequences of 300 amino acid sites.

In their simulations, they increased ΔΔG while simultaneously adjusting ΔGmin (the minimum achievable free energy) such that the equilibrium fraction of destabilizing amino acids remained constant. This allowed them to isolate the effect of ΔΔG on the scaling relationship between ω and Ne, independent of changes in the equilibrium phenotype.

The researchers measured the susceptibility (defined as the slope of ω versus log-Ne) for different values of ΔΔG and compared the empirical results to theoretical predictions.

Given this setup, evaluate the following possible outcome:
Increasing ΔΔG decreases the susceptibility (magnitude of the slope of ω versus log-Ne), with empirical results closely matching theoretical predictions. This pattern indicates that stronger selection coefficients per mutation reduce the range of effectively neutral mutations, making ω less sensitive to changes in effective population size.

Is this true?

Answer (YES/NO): YES